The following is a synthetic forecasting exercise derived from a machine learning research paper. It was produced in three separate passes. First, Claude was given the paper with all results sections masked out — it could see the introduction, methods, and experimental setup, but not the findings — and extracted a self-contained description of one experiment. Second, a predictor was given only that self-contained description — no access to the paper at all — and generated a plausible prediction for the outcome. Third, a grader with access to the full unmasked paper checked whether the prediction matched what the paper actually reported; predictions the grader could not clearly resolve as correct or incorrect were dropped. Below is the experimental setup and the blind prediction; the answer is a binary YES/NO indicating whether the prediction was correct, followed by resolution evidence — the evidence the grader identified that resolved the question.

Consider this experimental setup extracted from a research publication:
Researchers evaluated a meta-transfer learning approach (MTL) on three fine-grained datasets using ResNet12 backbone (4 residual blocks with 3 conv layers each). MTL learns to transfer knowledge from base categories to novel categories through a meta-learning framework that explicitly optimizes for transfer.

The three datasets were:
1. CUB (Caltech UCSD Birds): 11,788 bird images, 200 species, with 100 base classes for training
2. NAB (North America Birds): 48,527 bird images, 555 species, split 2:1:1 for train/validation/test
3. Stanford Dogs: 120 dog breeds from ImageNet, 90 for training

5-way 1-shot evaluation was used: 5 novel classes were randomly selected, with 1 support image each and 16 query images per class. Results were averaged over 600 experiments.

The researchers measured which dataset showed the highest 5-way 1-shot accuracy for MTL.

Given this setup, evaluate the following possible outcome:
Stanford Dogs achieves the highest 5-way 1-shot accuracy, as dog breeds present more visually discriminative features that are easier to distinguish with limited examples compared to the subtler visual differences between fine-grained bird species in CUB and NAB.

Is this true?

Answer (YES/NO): NO